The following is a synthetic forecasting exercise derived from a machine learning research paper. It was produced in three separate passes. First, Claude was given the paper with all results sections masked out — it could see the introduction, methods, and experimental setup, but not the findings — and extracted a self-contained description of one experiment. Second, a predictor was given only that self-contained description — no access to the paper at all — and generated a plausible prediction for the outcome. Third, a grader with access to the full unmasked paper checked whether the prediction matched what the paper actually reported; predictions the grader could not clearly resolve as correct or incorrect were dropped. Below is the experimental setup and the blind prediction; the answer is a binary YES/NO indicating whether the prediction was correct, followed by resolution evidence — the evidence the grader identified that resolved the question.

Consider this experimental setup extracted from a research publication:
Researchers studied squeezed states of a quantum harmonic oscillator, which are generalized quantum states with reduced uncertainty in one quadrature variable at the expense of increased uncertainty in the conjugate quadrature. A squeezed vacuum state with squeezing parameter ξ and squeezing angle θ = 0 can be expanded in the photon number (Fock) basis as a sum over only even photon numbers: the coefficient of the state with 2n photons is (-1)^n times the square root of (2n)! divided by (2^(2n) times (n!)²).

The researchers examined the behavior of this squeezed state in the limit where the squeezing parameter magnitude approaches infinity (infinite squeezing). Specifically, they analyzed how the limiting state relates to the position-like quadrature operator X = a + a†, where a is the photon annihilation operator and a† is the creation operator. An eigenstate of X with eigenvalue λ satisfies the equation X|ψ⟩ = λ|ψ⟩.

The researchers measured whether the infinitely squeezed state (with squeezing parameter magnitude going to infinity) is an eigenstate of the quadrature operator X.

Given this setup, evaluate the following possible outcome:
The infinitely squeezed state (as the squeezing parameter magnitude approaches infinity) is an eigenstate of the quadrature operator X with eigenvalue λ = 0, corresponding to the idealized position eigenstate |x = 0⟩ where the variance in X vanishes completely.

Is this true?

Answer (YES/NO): YES